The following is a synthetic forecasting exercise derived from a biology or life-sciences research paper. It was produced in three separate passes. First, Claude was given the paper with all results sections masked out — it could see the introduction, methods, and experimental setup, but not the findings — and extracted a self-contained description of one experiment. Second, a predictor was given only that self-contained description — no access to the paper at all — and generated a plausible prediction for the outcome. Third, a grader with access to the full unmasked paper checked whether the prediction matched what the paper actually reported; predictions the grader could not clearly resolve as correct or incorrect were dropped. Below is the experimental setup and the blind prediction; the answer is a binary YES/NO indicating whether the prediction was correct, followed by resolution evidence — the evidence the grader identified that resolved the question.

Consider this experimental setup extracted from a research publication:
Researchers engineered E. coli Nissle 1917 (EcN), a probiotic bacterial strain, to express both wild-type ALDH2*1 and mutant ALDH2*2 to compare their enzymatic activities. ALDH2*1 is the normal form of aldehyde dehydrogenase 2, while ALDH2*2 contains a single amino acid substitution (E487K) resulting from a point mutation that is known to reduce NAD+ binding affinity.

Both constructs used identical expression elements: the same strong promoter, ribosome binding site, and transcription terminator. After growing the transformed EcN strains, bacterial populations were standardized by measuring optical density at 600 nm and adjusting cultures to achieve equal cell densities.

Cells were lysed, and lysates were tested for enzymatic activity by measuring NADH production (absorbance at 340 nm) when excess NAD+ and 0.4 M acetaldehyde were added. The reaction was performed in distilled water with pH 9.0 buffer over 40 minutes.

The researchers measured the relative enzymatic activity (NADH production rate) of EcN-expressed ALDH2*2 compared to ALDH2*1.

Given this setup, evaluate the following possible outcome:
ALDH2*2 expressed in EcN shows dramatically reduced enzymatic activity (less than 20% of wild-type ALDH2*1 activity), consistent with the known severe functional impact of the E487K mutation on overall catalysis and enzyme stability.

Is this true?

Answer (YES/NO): NO